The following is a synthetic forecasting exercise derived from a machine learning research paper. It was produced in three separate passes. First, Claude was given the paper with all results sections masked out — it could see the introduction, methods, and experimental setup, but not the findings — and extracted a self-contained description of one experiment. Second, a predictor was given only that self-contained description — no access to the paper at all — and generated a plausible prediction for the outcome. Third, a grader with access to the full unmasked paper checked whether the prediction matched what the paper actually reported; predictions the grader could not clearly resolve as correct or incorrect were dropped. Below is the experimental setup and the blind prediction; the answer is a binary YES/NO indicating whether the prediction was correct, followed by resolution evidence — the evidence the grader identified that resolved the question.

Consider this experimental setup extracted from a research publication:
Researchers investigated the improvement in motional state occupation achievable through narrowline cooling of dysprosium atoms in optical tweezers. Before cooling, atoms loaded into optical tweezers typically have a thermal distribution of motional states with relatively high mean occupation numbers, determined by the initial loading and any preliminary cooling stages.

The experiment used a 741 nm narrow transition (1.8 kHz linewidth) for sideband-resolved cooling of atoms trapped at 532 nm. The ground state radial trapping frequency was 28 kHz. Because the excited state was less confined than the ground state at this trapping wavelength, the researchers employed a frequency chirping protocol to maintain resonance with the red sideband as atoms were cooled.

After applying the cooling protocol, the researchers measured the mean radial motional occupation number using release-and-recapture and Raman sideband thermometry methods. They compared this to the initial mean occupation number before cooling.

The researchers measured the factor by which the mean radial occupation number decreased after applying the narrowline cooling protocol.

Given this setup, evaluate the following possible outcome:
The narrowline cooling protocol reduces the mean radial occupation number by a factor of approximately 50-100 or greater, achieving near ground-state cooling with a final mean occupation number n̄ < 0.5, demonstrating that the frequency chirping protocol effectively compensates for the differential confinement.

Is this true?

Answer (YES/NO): NO